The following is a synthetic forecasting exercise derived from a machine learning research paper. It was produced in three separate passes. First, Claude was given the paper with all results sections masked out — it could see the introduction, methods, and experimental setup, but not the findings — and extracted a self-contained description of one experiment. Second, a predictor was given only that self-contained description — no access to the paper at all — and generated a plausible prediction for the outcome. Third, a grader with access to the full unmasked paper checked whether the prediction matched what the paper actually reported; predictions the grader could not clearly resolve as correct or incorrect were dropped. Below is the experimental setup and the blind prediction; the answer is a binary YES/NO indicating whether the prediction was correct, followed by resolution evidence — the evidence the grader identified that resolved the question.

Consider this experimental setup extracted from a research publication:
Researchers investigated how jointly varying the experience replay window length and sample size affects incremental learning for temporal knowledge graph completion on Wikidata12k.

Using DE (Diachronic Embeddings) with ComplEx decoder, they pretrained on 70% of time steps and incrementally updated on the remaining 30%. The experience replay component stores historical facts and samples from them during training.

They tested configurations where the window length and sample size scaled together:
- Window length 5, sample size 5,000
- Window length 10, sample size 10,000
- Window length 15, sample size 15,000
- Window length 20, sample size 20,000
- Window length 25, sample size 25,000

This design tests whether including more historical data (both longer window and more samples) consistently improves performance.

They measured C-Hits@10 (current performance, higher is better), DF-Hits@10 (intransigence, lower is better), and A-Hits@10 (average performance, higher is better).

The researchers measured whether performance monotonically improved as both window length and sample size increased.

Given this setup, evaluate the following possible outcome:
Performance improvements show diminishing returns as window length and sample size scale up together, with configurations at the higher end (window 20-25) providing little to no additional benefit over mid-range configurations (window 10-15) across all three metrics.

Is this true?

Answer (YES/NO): NO